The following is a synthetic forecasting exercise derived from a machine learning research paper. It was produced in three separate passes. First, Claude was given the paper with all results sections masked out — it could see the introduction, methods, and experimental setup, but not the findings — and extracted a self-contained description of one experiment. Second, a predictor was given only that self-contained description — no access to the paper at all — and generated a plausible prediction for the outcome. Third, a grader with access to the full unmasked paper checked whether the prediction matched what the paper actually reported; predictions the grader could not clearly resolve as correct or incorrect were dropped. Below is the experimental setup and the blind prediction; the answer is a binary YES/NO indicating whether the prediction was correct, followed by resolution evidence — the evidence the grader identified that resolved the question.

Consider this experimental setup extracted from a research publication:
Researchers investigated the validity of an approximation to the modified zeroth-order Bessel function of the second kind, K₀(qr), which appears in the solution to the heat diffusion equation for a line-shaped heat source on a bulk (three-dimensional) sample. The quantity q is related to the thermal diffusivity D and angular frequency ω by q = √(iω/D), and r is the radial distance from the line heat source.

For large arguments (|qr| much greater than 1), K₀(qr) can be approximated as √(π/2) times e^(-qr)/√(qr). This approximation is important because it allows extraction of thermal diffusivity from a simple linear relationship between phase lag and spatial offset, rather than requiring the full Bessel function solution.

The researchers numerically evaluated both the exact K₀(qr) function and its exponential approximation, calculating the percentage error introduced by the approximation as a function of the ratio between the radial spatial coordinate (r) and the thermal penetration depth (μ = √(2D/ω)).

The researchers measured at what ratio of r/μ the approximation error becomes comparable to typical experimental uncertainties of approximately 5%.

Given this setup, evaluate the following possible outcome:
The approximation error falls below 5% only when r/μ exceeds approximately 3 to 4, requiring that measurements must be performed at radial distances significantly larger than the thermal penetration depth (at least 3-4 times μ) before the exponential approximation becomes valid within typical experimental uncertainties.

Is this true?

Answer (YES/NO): NO